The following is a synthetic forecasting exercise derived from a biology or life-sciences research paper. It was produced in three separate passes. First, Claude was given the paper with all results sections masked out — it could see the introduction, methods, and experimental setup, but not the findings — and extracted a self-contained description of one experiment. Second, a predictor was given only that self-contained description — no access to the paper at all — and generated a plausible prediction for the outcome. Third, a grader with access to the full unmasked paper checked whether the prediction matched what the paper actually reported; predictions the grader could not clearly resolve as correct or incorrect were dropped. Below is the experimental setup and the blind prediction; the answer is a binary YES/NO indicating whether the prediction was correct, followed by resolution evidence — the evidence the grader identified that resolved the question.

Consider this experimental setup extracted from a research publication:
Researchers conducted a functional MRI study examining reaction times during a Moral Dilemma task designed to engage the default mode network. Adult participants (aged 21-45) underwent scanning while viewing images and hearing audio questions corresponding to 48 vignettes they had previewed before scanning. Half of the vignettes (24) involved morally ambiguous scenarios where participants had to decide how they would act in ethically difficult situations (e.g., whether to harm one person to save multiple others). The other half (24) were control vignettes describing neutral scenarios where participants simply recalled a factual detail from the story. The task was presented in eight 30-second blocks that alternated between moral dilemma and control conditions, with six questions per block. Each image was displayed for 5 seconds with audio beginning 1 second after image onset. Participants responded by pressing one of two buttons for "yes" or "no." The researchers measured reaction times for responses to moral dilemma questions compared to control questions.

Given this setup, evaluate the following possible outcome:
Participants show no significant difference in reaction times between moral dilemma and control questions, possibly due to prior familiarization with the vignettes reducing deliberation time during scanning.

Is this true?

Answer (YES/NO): NO